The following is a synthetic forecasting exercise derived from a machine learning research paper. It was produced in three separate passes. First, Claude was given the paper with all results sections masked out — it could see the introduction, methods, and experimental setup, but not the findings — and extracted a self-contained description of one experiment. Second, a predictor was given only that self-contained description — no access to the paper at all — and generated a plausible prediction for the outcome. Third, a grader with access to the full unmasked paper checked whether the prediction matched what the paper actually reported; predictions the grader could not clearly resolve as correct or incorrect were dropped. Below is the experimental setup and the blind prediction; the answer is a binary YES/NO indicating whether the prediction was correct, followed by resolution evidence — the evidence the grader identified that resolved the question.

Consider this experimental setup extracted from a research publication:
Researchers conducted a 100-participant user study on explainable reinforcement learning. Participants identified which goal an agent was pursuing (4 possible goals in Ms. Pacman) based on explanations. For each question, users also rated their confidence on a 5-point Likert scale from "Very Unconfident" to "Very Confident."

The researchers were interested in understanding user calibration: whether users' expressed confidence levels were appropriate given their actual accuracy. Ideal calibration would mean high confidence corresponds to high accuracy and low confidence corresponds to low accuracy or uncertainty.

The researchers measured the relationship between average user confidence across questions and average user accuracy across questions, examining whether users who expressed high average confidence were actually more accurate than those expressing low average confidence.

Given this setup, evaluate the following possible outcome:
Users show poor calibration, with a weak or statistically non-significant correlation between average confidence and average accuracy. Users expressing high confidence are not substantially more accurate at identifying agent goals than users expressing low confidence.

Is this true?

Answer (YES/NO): YES